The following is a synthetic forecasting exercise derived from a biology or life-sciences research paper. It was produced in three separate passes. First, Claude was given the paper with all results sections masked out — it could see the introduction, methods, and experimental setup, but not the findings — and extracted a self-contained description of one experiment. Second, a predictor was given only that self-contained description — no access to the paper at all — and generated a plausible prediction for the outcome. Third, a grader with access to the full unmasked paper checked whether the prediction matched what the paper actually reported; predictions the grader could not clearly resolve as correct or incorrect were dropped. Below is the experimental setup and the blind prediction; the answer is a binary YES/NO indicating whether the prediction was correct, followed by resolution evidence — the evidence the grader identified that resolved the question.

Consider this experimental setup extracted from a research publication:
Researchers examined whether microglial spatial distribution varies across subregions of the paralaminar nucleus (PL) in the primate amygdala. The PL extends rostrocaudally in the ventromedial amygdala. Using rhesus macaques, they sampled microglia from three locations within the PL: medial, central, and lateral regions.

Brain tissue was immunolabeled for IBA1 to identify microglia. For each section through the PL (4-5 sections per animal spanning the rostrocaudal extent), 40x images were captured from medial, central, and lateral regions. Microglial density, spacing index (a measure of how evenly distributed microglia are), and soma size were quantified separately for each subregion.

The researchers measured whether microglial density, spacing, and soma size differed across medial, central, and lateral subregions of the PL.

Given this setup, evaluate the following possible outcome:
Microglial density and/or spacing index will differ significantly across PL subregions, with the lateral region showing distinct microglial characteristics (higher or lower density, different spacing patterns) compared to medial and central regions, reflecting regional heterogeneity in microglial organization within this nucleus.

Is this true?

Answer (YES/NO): NO